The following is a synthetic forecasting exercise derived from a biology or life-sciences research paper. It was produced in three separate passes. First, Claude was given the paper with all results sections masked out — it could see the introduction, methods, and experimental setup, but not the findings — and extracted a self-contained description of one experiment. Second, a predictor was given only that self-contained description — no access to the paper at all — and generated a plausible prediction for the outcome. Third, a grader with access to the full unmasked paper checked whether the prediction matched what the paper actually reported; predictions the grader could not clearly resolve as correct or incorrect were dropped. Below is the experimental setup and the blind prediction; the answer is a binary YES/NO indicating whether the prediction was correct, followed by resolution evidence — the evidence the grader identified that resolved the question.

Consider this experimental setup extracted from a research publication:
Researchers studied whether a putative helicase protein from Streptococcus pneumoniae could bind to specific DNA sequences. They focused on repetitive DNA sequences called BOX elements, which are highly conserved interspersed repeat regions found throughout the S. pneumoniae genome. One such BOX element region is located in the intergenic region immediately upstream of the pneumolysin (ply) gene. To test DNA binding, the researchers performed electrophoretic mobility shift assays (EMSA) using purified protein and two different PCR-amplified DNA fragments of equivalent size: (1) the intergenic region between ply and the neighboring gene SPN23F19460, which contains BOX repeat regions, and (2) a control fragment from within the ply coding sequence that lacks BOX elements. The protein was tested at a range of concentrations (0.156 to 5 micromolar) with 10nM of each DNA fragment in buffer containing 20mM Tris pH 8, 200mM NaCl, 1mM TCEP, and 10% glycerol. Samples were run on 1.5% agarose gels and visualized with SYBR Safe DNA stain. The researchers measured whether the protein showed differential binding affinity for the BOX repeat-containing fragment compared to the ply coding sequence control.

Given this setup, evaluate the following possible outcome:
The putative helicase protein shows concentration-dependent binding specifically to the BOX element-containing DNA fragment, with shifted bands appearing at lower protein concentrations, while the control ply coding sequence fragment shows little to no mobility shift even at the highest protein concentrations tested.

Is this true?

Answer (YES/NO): NO